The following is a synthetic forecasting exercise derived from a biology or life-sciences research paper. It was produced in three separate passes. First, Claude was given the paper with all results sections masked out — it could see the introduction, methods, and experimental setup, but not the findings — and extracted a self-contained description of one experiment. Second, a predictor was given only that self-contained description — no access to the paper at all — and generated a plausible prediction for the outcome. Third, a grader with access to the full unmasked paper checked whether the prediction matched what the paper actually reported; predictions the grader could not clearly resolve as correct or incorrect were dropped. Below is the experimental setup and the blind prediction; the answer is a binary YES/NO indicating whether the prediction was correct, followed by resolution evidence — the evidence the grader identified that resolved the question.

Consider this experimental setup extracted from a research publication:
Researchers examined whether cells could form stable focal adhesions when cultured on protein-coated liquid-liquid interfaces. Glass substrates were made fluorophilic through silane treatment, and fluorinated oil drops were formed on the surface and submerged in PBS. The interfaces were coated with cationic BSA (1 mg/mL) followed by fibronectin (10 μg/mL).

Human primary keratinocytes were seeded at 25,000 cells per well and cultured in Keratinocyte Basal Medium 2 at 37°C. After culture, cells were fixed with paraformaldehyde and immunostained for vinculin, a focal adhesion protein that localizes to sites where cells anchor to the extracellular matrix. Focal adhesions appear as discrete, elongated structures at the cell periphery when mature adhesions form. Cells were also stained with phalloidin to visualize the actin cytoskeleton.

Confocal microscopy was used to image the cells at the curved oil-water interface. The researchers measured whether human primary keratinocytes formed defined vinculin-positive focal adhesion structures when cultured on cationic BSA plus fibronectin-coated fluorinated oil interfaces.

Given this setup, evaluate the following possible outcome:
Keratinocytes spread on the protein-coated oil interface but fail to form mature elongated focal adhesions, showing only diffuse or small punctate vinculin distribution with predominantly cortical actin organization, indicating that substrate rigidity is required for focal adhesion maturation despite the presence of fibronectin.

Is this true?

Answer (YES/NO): NO